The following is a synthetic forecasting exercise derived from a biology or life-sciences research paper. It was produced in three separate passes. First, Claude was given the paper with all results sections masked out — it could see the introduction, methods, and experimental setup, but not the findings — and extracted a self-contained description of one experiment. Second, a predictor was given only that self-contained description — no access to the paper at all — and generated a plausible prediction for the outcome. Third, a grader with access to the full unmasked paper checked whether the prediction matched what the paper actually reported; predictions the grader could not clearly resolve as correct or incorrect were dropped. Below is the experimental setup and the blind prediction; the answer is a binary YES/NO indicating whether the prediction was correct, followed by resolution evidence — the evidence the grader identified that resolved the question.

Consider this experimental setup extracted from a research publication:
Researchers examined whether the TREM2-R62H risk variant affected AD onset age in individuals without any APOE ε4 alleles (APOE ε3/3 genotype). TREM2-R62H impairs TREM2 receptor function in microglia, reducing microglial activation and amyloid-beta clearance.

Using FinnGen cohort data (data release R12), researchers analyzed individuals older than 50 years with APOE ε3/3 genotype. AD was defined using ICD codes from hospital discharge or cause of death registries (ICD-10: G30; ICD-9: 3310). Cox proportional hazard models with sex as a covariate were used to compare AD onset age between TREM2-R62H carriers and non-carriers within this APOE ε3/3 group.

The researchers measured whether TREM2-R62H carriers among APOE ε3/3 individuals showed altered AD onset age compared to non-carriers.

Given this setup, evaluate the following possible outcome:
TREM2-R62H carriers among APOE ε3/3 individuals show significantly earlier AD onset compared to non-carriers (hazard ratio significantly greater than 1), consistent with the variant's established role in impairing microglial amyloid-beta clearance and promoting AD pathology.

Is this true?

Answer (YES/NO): NO